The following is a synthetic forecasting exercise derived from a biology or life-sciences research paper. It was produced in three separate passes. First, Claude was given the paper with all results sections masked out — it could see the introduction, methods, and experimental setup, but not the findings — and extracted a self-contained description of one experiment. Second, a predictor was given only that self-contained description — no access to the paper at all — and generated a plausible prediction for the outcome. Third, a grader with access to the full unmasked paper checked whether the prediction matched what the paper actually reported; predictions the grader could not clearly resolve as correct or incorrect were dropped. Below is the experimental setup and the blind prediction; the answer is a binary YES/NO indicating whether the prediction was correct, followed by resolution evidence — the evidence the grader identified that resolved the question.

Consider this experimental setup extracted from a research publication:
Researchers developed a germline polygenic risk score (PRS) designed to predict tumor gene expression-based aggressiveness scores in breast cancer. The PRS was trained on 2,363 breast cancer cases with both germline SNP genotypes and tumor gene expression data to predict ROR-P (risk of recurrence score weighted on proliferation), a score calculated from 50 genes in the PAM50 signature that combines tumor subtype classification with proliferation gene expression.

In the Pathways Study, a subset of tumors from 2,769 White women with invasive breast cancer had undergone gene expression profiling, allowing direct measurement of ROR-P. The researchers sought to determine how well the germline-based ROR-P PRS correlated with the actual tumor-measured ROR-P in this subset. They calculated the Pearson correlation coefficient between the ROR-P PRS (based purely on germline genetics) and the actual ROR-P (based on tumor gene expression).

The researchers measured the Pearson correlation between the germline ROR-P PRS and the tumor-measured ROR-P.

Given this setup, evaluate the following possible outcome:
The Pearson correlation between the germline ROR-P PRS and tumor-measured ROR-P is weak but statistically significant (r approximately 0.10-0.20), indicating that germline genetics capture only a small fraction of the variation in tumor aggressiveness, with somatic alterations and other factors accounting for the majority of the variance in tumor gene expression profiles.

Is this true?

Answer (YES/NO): NO